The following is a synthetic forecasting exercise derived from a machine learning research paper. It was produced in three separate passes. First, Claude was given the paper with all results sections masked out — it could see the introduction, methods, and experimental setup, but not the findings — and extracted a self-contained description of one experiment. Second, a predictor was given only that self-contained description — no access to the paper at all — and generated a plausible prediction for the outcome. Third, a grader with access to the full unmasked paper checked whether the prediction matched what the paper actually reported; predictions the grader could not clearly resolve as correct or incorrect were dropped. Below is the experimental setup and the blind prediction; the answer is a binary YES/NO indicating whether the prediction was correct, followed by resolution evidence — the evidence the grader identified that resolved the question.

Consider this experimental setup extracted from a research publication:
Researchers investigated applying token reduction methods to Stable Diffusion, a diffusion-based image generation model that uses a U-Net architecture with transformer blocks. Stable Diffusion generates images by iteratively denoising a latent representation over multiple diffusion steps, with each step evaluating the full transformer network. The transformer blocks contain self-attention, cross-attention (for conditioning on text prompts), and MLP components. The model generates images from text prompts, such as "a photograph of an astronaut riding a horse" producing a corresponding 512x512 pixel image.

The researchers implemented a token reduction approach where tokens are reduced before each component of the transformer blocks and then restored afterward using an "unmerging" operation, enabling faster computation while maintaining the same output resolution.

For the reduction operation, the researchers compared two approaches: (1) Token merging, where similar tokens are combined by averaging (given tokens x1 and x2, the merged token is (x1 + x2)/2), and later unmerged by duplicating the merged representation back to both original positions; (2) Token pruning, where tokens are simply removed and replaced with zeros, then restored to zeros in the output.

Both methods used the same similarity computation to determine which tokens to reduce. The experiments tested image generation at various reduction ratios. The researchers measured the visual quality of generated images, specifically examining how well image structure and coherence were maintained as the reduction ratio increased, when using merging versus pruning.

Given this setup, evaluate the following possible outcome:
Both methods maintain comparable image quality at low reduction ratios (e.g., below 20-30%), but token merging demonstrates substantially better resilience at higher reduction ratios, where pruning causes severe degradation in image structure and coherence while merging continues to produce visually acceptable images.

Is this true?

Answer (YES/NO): NO